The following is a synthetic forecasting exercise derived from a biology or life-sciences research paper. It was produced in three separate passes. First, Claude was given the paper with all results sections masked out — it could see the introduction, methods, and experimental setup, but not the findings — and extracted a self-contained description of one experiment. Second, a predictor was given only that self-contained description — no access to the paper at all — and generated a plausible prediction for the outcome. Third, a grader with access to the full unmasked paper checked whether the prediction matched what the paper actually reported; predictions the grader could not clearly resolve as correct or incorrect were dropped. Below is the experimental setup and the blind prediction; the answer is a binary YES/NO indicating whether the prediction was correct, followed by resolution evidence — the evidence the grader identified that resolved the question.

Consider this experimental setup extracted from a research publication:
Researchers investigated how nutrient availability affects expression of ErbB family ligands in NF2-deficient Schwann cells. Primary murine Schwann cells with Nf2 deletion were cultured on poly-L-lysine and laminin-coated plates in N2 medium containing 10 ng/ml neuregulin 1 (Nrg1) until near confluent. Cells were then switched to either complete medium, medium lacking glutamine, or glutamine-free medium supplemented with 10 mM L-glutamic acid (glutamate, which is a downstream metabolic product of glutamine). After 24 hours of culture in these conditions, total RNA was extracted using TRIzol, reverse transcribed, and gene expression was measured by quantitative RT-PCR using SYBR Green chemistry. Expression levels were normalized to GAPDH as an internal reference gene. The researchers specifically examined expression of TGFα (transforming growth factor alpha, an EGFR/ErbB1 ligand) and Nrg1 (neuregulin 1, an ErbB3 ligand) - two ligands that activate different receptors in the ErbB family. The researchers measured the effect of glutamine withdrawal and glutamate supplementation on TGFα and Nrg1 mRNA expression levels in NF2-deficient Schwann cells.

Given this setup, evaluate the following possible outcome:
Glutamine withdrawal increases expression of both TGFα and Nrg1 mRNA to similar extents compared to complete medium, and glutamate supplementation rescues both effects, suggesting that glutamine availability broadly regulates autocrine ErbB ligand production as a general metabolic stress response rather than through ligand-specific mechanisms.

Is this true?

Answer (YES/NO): NO